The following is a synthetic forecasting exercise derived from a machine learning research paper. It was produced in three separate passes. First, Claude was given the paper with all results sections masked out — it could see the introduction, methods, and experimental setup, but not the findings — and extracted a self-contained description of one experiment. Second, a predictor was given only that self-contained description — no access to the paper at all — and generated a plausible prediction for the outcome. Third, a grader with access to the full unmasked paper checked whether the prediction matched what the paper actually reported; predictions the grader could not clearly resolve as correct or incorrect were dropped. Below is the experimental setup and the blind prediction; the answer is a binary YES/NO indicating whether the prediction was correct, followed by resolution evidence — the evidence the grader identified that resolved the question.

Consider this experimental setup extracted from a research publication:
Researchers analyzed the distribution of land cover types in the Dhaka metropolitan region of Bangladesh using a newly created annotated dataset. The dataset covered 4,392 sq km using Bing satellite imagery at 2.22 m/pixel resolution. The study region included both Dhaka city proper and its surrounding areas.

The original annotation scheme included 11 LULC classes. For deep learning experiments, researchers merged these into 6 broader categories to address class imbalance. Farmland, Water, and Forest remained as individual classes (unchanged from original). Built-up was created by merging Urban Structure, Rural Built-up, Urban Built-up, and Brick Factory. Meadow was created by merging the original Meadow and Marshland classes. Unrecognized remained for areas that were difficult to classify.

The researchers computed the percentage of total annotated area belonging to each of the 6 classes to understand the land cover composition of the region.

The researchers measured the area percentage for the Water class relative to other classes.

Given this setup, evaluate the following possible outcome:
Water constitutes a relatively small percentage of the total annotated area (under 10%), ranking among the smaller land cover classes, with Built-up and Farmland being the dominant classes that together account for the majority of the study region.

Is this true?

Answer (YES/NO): YES